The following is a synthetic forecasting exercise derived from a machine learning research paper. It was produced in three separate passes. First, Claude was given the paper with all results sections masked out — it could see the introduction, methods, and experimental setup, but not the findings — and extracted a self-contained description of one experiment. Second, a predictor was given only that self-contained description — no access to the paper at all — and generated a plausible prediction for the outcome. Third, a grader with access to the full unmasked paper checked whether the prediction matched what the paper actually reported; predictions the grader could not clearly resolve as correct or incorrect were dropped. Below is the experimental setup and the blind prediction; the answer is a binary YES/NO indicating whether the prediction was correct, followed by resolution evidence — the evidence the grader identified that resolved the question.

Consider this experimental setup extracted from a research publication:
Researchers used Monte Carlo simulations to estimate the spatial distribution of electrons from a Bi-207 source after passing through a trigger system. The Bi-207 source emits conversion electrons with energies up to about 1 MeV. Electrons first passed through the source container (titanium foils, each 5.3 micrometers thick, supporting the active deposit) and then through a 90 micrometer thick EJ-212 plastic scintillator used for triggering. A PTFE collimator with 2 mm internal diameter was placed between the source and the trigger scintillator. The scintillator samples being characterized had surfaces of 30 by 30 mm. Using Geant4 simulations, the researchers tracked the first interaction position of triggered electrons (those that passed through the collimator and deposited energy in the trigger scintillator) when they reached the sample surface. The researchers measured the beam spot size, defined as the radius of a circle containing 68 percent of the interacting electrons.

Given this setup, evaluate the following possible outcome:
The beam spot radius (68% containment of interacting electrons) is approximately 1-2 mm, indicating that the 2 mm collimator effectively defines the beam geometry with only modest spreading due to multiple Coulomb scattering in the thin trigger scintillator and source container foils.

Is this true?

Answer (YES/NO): NO